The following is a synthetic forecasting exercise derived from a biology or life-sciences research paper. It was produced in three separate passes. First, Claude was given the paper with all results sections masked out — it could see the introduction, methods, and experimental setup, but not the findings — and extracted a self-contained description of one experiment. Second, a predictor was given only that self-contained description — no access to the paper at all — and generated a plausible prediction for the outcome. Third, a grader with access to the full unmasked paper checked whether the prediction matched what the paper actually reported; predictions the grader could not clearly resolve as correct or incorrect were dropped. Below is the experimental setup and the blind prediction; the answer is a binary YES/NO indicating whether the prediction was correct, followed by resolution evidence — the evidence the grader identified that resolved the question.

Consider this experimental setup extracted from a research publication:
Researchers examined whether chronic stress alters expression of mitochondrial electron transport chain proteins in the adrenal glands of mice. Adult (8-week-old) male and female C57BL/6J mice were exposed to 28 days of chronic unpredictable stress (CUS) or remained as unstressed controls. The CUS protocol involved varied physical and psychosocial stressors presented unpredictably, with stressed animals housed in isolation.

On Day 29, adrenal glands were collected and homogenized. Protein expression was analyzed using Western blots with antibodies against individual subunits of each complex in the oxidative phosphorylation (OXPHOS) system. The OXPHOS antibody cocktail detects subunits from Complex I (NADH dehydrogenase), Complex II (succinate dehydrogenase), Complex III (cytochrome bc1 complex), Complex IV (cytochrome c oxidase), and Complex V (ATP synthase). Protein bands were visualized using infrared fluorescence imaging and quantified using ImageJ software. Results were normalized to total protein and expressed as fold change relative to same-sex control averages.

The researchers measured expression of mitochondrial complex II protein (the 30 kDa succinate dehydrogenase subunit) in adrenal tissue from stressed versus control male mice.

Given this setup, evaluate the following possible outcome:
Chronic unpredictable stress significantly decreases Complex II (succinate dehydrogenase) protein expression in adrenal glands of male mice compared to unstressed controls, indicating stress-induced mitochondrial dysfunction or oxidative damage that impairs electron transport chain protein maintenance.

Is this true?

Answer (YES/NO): NO